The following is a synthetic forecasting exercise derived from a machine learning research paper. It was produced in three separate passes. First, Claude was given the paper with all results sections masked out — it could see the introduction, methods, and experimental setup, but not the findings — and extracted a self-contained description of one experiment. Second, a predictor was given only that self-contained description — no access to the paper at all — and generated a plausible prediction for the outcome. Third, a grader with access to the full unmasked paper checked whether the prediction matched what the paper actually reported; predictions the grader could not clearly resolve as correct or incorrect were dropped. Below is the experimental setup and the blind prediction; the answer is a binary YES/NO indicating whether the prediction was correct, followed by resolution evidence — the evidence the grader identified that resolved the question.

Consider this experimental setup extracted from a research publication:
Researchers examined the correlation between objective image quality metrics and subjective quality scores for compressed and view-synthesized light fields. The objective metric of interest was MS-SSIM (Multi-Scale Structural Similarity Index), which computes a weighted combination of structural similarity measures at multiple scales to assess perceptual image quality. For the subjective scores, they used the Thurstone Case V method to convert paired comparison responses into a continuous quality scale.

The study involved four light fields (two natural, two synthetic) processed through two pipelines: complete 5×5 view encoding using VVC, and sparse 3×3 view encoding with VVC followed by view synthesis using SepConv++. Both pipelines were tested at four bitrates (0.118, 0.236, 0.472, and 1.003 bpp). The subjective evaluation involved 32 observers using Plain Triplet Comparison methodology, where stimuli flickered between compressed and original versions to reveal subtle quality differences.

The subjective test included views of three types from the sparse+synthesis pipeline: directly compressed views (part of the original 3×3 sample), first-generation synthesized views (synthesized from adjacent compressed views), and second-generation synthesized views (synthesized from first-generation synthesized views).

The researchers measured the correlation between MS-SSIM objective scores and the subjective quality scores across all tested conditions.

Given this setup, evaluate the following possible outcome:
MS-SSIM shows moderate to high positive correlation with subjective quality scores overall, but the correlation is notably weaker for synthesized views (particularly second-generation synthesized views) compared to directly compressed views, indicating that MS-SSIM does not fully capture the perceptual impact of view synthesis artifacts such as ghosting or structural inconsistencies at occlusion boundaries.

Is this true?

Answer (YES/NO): YES